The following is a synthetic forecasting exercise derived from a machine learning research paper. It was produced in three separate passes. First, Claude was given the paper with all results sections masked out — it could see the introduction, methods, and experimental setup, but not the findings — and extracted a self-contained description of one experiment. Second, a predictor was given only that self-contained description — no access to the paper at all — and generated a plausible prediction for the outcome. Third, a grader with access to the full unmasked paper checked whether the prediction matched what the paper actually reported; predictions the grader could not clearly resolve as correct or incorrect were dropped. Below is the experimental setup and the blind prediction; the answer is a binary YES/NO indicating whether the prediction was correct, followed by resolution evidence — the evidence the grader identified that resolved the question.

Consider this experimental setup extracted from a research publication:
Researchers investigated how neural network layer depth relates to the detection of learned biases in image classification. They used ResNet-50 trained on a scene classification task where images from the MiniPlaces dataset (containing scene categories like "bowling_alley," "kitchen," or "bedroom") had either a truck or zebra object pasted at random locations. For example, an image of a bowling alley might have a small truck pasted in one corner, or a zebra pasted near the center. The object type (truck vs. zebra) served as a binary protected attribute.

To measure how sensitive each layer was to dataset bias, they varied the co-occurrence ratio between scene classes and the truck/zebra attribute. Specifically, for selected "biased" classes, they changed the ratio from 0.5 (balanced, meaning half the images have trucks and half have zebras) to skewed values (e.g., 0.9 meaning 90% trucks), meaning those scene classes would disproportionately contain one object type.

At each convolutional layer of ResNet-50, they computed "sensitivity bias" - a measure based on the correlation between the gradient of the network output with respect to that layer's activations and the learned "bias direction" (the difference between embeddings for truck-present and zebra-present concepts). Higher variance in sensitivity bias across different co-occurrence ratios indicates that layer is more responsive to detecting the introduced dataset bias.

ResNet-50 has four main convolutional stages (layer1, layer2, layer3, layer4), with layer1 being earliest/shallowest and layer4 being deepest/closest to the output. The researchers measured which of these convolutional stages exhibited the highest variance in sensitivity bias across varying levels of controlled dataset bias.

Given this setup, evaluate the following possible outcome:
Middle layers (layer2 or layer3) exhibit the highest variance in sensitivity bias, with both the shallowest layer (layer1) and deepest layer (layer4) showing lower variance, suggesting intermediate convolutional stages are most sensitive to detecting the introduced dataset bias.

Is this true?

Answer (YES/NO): YES